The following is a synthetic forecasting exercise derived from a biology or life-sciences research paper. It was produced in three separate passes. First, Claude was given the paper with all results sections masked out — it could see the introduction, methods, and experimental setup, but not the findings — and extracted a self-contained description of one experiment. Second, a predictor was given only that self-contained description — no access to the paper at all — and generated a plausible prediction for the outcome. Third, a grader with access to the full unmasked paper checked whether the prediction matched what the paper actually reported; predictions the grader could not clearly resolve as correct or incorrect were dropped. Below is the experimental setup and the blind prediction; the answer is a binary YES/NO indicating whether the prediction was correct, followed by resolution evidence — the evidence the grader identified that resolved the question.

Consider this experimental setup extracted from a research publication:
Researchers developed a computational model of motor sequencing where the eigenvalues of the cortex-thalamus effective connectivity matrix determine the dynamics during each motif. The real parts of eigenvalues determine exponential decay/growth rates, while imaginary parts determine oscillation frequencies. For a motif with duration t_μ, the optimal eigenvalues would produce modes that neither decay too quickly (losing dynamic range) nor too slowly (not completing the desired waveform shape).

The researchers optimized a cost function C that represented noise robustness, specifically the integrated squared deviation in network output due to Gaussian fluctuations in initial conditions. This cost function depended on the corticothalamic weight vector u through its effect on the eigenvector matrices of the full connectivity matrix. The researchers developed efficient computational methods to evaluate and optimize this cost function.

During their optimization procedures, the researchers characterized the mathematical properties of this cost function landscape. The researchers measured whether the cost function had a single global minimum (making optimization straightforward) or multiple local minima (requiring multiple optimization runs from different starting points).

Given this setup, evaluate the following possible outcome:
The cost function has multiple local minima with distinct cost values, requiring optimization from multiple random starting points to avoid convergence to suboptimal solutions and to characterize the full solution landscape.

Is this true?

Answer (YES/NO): YES